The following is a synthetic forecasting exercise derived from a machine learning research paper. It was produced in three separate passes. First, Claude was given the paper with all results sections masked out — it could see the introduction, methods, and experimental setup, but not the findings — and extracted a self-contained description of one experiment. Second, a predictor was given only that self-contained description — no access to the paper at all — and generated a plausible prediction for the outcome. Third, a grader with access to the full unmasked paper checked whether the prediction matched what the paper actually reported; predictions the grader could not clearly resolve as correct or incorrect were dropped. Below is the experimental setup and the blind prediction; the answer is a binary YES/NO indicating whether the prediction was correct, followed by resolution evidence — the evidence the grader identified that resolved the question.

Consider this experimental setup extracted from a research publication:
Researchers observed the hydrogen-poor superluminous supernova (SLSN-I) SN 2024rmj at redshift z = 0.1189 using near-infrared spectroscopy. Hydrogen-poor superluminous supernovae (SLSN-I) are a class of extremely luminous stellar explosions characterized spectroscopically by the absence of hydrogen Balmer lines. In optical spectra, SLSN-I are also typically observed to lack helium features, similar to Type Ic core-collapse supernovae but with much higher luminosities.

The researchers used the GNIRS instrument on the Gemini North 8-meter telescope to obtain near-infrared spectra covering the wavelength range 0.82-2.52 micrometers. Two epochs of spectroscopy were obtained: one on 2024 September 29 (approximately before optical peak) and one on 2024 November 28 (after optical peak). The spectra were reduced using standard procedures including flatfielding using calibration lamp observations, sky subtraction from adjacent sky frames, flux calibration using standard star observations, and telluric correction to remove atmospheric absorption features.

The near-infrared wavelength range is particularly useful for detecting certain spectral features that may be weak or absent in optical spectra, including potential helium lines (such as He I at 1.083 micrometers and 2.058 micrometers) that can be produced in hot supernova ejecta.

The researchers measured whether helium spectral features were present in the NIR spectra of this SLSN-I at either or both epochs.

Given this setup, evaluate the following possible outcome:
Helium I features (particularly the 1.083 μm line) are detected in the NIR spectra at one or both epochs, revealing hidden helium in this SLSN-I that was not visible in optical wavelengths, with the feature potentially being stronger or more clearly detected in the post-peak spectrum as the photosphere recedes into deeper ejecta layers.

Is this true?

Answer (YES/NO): NO